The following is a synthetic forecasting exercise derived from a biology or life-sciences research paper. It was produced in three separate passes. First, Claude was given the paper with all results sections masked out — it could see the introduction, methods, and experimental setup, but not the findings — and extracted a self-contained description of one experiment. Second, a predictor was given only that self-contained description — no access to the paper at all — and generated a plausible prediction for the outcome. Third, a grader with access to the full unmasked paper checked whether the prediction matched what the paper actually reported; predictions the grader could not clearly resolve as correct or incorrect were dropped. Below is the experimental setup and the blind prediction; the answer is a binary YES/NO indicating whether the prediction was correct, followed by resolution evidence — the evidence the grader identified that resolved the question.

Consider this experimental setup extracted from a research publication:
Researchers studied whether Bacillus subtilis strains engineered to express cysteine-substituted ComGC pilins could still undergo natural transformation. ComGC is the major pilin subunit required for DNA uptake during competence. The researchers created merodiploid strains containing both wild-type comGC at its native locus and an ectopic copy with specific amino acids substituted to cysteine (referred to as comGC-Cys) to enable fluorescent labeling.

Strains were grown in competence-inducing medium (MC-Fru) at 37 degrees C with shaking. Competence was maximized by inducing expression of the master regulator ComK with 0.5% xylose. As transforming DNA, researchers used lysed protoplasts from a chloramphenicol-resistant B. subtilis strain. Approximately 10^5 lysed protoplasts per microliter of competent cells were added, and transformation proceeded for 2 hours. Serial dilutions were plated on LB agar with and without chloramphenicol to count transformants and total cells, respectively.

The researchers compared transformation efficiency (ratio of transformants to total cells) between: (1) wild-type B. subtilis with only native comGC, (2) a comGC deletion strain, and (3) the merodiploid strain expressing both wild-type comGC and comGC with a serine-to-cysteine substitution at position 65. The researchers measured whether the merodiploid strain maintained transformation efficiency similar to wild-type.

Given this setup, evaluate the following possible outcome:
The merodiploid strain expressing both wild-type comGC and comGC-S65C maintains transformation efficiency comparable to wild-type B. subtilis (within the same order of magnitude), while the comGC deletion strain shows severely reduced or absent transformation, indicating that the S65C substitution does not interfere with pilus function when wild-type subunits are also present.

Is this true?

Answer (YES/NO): YES